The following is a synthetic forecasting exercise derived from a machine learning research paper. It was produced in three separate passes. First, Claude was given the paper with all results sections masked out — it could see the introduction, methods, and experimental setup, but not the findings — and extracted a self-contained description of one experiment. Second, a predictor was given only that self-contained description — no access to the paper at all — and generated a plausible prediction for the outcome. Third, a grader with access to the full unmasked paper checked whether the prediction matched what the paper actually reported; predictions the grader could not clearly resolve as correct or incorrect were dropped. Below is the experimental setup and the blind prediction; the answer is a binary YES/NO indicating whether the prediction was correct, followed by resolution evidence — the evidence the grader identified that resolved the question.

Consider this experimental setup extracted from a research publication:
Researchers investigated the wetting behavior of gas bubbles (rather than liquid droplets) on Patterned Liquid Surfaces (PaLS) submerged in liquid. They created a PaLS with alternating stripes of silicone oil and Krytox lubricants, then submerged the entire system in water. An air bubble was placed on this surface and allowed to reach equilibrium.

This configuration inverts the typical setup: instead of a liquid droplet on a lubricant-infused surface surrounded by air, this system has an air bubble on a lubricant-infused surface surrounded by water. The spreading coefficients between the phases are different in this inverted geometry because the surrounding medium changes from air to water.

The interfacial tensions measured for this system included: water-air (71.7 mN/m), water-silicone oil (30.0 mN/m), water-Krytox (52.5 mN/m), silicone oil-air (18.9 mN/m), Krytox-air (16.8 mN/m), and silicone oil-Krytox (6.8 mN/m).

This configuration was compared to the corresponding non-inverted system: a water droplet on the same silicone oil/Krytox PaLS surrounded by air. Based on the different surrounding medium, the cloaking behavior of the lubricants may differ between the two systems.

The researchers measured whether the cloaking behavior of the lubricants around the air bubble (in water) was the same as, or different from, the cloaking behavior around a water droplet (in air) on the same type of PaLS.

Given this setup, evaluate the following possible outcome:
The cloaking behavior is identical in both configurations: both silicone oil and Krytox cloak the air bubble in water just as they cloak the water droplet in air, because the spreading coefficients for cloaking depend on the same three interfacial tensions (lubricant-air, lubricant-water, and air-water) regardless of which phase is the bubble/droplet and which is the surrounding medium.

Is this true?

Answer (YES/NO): NO